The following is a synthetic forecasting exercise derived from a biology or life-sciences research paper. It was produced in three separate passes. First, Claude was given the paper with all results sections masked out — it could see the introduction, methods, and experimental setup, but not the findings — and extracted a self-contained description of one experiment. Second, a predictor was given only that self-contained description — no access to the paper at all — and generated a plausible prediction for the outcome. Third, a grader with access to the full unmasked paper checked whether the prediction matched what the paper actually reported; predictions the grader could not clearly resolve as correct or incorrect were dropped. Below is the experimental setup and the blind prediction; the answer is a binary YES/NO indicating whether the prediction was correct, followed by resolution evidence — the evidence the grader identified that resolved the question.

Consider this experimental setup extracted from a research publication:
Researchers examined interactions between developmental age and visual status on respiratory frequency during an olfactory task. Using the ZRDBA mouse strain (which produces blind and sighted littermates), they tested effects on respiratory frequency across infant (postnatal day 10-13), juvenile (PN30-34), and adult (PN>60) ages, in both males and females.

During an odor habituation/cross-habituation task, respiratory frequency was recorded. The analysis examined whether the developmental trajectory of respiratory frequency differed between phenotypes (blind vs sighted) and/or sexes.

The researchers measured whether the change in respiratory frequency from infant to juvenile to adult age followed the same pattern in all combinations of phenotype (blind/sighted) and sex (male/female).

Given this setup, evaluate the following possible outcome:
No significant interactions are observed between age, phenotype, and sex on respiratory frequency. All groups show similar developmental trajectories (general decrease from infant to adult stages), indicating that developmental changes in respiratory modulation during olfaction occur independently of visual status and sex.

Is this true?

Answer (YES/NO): NO